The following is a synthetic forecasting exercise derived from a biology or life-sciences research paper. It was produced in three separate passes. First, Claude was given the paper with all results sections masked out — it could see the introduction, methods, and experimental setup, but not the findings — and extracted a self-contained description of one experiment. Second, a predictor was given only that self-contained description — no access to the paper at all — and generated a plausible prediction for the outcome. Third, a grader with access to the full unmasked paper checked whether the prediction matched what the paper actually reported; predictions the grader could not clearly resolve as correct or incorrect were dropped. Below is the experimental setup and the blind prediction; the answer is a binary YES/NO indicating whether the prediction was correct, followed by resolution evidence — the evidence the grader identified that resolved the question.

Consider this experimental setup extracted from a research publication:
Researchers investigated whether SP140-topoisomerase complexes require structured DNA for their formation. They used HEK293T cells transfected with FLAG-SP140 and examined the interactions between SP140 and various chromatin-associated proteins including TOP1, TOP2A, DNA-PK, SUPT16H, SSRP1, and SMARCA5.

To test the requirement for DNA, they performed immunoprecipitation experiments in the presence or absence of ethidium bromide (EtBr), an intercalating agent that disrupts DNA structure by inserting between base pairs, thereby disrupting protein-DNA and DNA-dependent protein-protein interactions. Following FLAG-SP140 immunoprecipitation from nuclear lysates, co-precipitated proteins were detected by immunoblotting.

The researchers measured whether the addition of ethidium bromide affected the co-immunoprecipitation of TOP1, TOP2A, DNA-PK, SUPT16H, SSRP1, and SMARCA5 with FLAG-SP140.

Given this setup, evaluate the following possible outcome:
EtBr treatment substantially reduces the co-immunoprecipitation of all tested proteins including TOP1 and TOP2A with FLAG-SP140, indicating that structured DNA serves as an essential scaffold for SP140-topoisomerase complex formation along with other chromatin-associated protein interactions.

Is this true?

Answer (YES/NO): YES